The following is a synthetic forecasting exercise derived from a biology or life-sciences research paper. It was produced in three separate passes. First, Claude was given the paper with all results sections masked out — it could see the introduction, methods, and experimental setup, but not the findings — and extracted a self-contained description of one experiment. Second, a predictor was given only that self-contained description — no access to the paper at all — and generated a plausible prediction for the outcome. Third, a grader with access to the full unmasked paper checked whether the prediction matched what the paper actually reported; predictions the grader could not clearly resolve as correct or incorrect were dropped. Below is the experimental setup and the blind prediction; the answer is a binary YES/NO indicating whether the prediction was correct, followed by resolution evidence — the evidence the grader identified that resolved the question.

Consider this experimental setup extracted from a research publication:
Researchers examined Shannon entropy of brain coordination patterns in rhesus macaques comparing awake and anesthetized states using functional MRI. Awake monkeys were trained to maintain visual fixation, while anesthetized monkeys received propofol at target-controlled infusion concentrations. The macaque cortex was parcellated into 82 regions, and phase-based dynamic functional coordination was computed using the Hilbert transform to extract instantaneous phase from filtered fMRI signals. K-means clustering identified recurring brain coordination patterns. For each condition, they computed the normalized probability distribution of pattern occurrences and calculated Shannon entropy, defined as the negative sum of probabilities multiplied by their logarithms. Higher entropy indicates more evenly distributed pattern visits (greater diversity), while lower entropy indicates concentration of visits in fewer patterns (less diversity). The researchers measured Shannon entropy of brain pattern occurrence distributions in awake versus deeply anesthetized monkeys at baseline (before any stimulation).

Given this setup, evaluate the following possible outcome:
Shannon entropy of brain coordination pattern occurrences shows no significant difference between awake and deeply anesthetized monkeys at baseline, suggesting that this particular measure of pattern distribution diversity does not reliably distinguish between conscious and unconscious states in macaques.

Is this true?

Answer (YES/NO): NO